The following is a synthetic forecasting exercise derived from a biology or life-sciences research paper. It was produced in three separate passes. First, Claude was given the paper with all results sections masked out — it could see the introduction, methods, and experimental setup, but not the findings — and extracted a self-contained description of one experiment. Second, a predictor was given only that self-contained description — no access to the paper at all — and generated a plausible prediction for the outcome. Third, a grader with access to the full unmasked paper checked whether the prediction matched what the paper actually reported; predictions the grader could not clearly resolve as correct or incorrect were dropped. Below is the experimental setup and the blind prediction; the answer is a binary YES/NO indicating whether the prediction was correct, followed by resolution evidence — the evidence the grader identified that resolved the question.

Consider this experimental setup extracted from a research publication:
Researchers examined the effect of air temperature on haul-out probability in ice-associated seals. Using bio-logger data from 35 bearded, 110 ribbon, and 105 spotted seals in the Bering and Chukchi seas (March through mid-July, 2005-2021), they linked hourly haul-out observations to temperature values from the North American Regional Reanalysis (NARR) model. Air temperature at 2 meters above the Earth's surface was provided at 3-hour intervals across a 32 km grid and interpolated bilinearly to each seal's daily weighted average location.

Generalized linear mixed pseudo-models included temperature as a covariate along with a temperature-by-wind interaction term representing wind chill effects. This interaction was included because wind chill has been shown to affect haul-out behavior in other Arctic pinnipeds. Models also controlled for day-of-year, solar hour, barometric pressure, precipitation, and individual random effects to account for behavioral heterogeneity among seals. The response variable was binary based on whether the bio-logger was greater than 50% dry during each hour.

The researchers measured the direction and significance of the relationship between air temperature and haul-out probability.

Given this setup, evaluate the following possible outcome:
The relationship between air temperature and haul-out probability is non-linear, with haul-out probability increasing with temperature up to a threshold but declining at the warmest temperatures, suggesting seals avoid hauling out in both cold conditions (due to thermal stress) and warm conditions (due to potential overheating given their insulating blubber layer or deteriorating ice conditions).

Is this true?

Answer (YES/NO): NO